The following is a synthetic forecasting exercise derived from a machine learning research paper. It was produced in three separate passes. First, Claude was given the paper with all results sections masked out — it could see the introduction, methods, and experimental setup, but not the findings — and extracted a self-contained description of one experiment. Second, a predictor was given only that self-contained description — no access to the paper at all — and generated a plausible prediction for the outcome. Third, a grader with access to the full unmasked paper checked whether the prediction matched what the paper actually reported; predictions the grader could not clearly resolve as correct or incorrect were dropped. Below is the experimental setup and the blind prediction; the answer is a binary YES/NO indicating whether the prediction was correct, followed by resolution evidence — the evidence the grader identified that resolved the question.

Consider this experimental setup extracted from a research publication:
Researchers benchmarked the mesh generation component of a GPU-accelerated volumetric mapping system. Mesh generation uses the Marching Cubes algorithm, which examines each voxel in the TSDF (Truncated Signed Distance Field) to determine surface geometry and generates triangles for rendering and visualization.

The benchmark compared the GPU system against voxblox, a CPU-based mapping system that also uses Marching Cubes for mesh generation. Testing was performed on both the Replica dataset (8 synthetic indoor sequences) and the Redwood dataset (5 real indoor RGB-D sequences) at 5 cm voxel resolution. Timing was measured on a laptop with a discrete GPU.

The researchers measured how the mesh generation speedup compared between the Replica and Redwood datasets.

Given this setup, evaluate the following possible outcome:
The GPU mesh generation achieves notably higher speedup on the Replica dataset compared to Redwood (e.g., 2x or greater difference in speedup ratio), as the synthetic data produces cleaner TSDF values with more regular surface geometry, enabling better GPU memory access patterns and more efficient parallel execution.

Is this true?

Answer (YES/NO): NO